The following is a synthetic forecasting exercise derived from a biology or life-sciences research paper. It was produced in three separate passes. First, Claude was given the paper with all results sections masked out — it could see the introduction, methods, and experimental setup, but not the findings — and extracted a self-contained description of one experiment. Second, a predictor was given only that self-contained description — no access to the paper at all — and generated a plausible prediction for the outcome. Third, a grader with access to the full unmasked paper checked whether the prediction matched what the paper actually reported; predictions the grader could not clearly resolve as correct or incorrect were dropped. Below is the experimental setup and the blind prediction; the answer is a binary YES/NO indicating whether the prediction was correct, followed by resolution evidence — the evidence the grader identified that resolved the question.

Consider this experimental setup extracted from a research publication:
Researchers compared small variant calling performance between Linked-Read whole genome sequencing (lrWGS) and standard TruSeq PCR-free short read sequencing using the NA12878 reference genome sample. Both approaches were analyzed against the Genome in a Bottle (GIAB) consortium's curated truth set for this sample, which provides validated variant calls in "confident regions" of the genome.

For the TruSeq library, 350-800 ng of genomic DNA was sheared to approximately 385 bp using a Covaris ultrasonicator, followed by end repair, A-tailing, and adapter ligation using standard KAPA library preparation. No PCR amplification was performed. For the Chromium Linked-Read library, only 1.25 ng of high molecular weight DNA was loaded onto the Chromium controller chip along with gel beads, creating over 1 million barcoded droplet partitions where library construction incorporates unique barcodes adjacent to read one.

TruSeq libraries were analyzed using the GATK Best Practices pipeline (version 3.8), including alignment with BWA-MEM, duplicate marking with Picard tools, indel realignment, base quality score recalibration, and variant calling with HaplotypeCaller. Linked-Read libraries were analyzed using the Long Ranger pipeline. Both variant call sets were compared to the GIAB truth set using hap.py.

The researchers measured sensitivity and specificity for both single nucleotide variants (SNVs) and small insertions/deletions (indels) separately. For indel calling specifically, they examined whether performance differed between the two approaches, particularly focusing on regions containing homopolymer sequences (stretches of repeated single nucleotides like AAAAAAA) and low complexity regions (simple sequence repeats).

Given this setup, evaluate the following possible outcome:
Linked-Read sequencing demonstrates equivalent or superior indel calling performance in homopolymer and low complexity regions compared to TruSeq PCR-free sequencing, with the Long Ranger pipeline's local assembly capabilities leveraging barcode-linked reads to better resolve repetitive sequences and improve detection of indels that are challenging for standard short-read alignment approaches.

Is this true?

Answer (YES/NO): NO